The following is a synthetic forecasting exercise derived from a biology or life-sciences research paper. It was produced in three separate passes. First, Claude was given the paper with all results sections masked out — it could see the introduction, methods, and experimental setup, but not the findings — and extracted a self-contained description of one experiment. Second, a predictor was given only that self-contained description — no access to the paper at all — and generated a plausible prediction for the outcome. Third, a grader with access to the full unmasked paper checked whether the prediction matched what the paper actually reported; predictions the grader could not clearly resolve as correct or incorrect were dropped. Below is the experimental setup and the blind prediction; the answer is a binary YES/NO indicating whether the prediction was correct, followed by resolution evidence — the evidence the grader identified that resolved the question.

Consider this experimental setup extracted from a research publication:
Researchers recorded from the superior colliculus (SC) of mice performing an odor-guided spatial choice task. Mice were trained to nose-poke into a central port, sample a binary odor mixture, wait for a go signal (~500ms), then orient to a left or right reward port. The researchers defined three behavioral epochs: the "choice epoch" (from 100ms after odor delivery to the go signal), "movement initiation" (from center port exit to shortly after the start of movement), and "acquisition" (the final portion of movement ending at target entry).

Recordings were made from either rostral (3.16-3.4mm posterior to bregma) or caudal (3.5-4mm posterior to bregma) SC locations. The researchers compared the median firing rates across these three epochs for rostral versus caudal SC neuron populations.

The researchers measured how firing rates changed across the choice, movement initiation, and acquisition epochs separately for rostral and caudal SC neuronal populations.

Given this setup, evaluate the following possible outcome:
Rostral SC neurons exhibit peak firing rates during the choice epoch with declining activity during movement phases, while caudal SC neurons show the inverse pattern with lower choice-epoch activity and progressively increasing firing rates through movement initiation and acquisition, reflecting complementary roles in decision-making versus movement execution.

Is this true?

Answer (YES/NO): NO